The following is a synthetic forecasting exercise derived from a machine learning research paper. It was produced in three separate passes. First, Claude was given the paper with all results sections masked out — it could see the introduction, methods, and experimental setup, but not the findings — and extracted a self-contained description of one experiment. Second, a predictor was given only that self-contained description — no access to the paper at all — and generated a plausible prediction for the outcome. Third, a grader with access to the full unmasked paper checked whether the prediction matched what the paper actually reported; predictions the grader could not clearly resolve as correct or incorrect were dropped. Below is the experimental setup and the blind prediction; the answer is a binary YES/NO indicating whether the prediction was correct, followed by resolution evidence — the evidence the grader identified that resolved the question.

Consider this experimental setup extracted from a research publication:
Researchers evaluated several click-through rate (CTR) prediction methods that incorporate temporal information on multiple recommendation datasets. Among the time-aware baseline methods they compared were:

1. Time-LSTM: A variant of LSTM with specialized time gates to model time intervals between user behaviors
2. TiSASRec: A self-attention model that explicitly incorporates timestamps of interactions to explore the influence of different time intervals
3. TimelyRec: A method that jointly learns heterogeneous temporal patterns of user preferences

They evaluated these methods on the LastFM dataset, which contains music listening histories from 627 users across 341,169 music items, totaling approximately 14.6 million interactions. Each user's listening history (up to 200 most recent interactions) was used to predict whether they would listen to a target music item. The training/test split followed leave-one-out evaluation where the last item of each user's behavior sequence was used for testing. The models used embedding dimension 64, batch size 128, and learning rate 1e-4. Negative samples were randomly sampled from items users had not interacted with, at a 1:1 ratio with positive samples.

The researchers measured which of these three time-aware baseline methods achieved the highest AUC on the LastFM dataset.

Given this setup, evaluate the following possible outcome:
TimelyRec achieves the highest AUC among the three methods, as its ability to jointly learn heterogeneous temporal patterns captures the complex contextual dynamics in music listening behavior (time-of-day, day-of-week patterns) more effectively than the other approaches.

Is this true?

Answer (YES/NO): NO